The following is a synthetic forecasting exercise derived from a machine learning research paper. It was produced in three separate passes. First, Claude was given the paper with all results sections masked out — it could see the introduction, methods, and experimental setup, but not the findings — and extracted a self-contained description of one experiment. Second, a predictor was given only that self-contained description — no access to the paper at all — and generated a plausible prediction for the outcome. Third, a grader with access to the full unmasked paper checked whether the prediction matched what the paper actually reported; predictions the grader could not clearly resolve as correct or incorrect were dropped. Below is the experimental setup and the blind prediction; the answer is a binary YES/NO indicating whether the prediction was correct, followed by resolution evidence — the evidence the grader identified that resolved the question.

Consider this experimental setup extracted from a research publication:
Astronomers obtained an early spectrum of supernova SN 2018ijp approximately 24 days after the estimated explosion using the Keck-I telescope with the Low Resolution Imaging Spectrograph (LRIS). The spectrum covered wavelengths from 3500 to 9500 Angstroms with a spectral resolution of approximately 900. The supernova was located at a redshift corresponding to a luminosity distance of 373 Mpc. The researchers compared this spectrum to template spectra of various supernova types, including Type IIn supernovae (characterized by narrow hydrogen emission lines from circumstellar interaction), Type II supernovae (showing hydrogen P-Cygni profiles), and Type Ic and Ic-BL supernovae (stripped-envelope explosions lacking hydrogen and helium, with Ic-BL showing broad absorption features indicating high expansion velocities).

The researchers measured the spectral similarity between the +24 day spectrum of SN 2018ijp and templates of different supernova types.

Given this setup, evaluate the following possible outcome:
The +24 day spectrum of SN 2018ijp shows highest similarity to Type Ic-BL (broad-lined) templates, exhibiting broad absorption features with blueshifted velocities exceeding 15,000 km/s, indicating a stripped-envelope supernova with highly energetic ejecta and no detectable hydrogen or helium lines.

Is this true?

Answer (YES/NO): NO